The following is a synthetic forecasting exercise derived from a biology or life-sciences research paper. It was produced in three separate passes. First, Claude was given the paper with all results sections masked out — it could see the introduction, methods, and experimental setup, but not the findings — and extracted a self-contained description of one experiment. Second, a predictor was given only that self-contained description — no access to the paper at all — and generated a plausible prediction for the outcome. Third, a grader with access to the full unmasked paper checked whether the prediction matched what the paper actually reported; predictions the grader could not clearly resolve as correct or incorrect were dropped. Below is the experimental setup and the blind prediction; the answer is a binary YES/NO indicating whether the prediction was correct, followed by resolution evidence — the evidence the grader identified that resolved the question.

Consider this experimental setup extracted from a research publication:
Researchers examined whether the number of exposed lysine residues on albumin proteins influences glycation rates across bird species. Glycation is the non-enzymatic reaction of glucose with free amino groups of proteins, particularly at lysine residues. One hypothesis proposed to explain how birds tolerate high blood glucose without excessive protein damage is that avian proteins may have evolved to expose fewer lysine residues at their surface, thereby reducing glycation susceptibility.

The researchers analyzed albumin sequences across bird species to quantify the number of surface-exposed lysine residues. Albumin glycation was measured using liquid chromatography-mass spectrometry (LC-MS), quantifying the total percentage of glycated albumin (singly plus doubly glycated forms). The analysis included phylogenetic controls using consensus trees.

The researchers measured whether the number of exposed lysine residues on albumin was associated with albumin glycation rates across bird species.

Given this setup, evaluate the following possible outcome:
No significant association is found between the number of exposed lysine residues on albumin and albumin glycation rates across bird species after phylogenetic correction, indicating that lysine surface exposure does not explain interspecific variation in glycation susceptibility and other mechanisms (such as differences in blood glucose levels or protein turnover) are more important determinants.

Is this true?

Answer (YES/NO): YES